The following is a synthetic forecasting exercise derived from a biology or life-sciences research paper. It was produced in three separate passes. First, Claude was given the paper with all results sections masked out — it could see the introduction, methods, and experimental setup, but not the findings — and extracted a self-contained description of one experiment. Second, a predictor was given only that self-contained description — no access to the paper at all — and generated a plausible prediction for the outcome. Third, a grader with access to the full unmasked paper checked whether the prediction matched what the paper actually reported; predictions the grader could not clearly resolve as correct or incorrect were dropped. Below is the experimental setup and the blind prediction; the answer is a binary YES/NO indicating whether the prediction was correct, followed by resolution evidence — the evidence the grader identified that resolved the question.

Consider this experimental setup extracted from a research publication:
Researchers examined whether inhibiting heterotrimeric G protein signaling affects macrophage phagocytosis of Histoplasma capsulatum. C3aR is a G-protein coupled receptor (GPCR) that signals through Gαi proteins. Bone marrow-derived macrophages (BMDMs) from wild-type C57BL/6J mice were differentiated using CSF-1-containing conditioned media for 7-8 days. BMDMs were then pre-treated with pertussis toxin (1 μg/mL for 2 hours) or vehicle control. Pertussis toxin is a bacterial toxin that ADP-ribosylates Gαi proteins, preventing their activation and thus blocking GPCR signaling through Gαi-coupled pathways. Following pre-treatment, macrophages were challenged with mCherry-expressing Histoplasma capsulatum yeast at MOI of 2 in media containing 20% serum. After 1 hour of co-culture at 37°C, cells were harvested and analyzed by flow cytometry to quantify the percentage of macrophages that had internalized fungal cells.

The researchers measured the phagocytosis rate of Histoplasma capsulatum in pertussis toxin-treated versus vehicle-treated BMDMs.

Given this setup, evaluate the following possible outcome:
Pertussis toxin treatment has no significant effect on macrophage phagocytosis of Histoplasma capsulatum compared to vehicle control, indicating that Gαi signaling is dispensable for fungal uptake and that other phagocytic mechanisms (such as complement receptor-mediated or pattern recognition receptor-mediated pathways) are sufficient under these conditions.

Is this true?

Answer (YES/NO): NO